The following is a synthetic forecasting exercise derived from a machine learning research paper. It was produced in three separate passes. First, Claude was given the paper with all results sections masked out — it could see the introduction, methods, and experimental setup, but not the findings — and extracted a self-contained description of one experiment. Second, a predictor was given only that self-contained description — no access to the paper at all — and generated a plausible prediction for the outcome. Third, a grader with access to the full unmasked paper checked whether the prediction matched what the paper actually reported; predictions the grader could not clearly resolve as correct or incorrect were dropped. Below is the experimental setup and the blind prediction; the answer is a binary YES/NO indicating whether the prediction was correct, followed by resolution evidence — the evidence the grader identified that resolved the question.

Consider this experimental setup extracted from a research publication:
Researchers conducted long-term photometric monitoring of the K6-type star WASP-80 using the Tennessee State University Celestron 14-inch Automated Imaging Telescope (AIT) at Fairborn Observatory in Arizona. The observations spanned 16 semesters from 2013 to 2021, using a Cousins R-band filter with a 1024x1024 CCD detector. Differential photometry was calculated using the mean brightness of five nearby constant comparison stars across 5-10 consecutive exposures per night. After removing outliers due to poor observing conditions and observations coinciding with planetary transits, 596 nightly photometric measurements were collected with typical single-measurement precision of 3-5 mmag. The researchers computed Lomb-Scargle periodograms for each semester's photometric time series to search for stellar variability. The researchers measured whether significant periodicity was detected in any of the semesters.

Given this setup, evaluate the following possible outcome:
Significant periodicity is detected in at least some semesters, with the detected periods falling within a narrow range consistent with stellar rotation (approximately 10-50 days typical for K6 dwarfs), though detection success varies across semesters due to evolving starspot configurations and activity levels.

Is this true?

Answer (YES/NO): YES